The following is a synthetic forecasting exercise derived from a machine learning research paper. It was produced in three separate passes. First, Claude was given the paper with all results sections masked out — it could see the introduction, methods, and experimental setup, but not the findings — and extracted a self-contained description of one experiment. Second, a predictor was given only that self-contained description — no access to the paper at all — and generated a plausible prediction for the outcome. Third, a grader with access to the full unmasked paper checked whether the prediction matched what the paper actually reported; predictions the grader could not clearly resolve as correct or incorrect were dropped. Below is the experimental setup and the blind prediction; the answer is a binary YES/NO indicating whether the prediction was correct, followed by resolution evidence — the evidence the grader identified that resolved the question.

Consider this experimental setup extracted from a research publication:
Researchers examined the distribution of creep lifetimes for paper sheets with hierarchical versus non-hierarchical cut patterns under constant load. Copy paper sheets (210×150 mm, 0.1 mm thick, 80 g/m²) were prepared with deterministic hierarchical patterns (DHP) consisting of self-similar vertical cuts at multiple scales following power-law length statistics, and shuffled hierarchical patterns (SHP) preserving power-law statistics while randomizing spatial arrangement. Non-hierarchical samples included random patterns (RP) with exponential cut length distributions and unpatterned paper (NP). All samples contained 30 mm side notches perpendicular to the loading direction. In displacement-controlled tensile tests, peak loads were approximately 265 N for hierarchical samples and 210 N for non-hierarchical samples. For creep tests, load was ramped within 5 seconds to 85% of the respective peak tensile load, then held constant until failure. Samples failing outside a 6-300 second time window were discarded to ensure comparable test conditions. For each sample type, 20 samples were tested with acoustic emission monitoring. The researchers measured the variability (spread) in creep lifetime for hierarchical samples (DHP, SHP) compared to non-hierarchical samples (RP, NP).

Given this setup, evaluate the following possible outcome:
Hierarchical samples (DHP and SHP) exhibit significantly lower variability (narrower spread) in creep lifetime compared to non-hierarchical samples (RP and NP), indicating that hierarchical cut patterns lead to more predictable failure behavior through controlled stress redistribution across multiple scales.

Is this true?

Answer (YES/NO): NO